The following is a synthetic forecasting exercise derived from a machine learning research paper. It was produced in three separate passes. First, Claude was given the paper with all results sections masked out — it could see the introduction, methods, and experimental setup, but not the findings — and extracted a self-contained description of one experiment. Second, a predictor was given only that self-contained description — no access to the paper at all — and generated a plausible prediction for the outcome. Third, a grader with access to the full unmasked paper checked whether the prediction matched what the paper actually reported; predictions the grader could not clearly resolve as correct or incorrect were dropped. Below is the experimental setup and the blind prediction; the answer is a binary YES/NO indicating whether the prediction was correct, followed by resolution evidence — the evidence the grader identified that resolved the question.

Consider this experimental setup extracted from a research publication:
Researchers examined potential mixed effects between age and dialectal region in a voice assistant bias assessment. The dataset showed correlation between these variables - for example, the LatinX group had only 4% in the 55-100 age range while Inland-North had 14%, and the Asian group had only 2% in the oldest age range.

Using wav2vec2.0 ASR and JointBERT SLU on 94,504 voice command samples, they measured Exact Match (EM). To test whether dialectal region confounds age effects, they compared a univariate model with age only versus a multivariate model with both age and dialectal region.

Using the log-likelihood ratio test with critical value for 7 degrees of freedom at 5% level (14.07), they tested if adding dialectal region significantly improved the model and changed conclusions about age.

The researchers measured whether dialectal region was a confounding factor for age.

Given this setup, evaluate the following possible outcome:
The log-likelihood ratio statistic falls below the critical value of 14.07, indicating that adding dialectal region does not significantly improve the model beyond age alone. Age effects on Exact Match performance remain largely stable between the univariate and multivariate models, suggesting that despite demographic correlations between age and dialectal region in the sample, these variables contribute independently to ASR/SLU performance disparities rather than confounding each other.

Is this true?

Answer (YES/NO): NO